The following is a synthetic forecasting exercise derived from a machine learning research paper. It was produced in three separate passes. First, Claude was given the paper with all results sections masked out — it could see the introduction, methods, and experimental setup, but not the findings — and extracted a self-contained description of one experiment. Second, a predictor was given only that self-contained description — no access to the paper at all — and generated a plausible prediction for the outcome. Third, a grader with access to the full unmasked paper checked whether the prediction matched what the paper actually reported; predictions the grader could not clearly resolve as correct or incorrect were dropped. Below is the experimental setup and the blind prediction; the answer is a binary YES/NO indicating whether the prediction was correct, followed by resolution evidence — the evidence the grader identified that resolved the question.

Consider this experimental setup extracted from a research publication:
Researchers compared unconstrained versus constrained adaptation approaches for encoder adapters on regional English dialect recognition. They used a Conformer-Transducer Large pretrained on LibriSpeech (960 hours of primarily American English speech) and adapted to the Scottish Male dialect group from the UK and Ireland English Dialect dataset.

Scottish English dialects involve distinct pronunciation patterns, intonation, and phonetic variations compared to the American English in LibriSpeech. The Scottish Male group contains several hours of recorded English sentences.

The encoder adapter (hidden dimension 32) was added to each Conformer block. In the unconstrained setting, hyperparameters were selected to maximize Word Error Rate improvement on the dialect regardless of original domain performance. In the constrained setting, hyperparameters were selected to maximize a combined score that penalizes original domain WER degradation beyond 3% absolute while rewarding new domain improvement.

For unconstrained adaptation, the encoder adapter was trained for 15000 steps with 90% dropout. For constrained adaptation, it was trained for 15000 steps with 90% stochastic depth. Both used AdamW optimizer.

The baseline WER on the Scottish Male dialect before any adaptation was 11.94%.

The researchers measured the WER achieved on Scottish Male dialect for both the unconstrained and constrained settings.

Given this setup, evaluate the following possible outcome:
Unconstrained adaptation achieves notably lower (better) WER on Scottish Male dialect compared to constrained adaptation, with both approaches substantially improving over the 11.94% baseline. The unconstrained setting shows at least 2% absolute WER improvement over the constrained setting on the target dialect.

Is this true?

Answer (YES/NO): NO